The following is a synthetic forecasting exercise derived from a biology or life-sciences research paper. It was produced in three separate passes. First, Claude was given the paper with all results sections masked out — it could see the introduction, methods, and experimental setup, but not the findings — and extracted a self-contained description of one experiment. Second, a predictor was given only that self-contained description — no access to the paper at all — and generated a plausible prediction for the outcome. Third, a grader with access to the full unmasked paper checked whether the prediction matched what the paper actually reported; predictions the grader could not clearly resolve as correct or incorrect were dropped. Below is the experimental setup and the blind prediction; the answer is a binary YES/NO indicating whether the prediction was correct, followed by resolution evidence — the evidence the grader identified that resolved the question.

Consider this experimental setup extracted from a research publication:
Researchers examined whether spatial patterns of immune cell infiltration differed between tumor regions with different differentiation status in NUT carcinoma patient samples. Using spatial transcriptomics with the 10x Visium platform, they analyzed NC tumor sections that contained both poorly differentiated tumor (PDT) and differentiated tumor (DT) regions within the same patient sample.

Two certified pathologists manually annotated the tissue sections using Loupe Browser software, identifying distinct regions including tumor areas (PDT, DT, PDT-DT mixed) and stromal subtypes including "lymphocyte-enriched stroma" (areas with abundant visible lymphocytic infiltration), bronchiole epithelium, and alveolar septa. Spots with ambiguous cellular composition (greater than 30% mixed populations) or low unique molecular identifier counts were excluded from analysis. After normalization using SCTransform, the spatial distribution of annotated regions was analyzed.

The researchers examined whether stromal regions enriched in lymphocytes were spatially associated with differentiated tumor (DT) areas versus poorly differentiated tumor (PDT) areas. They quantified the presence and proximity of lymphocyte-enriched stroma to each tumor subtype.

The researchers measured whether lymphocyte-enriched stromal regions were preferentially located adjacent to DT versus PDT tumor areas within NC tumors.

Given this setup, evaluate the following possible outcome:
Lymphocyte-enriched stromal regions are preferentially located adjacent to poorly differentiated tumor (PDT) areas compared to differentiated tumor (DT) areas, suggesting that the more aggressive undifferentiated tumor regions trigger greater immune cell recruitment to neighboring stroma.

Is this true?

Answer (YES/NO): NO